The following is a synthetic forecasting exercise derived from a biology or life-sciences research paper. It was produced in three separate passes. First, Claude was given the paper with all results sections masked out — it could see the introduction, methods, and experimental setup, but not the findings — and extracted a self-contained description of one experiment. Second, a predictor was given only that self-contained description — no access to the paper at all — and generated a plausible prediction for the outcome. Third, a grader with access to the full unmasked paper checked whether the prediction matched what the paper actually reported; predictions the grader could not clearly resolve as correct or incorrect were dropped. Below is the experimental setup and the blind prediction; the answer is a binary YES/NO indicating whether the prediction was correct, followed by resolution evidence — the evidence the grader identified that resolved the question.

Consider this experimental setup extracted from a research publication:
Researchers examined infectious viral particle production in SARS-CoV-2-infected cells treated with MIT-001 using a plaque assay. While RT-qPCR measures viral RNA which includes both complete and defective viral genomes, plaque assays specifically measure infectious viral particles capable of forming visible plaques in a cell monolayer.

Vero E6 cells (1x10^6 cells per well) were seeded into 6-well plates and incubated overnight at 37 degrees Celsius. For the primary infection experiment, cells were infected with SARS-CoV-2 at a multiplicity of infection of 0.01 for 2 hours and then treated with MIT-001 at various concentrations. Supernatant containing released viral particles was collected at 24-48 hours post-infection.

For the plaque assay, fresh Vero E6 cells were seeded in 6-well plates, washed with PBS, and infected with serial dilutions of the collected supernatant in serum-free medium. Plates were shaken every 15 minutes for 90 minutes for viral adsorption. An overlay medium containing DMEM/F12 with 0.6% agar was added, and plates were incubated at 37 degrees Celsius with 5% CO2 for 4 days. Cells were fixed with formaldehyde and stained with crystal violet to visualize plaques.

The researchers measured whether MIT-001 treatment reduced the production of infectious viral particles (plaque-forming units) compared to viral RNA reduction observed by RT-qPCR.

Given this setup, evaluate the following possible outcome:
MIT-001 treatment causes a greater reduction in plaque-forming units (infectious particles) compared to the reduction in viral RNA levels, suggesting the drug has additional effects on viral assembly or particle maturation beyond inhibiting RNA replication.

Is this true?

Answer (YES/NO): NO